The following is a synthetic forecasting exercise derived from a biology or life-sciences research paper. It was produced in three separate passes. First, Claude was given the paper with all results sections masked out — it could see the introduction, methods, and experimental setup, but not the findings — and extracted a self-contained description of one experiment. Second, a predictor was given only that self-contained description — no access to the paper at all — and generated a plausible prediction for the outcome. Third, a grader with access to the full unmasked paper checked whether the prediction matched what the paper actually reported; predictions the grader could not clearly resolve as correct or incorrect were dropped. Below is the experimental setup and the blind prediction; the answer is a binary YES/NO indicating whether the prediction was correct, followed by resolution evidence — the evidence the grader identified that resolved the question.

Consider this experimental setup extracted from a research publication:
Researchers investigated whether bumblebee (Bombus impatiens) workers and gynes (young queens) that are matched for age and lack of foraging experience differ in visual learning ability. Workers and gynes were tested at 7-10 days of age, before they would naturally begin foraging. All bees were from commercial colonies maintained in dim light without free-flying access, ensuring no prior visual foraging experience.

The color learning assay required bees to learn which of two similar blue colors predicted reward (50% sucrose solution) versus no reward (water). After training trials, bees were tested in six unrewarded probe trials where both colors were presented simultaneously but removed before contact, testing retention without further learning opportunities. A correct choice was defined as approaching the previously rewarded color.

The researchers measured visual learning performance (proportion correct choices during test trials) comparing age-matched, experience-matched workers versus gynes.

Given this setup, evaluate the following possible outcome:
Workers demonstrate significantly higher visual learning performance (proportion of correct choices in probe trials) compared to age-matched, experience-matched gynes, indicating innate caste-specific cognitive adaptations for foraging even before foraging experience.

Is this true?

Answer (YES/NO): NO